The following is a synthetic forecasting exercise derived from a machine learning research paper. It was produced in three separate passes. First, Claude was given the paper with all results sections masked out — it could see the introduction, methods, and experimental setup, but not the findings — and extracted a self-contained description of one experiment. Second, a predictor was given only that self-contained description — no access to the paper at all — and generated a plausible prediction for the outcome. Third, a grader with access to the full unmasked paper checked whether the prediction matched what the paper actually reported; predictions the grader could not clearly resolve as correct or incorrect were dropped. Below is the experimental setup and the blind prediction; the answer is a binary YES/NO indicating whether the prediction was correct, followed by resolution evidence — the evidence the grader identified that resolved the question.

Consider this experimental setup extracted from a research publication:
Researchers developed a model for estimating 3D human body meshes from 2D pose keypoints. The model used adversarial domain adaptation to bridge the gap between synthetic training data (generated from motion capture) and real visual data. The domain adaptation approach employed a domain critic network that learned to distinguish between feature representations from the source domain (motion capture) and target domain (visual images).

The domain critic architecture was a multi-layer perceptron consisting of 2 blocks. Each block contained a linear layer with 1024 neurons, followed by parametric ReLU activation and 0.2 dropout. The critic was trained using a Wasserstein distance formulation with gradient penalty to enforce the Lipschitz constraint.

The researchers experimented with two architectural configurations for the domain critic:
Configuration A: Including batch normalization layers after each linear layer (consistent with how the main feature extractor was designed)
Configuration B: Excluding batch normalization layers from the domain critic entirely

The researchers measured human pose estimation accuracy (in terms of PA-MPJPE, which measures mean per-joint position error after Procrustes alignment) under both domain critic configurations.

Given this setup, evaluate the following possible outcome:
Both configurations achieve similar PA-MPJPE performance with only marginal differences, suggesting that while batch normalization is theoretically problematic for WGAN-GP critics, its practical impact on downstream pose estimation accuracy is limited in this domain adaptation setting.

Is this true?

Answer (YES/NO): NO